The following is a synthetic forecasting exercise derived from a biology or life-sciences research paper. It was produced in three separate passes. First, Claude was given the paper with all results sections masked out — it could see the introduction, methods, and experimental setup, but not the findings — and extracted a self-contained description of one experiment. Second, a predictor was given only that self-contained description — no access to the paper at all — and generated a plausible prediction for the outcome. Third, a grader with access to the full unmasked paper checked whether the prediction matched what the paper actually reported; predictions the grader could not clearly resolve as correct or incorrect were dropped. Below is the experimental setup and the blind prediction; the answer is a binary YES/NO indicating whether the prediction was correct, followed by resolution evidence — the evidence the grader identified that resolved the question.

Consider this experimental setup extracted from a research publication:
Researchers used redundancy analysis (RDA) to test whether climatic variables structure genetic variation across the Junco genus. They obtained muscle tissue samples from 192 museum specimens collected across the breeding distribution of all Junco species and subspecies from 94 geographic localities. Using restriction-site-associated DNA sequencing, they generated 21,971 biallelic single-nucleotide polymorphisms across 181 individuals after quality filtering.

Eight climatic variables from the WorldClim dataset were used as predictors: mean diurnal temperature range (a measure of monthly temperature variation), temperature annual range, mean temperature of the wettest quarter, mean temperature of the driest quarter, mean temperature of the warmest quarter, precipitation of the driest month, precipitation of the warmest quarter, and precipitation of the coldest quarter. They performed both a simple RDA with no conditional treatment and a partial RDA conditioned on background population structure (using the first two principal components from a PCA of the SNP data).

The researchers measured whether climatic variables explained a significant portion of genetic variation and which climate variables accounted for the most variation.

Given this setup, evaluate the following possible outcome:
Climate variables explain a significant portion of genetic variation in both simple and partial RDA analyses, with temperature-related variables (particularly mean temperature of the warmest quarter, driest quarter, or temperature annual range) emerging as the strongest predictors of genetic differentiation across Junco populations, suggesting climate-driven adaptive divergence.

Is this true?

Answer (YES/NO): YES